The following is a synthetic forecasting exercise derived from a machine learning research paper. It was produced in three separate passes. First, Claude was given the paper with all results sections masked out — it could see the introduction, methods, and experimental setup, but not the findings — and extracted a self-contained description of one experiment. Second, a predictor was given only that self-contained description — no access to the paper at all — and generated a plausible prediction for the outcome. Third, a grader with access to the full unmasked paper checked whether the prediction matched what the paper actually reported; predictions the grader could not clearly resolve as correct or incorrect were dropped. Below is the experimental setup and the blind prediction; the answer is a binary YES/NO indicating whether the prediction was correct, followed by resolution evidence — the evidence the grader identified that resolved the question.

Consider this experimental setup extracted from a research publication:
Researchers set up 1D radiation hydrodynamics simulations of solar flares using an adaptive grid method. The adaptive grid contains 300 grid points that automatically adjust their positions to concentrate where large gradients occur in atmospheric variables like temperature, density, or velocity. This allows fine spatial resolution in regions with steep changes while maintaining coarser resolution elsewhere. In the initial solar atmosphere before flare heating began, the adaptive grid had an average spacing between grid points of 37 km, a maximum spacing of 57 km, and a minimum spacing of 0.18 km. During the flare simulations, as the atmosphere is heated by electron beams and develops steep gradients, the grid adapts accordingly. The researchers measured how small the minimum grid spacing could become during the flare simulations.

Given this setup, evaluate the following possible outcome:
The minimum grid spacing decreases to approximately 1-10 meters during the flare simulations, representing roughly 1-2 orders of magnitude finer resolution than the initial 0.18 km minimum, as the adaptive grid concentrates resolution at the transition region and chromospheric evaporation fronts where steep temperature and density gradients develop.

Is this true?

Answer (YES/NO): NO